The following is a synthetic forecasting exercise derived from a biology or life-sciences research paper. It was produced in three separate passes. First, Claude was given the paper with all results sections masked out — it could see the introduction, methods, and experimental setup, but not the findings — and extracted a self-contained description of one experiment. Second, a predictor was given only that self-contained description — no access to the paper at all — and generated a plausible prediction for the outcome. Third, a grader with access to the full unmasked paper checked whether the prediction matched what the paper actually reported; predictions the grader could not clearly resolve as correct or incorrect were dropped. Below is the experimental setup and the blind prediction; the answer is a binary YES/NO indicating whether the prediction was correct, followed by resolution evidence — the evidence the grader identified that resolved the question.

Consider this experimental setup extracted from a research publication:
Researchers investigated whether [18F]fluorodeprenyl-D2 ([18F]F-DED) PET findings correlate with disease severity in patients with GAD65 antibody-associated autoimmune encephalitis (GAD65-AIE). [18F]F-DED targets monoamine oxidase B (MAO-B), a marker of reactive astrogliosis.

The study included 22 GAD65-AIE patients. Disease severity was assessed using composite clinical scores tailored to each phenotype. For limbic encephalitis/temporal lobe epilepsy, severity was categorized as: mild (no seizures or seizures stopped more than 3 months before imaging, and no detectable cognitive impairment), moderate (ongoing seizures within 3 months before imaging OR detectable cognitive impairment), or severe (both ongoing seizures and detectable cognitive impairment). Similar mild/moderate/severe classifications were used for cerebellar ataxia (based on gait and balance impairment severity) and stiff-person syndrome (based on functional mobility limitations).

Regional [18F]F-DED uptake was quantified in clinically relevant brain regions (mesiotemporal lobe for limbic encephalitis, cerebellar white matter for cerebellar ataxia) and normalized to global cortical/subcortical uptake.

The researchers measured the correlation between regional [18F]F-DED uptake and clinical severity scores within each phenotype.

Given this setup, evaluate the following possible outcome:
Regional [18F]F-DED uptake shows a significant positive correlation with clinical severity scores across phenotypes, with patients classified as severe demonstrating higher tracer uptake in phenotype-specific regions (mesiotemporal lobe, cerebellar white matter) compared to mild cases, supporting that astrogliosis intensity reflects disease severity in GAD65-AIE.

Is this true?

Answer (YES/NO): YES